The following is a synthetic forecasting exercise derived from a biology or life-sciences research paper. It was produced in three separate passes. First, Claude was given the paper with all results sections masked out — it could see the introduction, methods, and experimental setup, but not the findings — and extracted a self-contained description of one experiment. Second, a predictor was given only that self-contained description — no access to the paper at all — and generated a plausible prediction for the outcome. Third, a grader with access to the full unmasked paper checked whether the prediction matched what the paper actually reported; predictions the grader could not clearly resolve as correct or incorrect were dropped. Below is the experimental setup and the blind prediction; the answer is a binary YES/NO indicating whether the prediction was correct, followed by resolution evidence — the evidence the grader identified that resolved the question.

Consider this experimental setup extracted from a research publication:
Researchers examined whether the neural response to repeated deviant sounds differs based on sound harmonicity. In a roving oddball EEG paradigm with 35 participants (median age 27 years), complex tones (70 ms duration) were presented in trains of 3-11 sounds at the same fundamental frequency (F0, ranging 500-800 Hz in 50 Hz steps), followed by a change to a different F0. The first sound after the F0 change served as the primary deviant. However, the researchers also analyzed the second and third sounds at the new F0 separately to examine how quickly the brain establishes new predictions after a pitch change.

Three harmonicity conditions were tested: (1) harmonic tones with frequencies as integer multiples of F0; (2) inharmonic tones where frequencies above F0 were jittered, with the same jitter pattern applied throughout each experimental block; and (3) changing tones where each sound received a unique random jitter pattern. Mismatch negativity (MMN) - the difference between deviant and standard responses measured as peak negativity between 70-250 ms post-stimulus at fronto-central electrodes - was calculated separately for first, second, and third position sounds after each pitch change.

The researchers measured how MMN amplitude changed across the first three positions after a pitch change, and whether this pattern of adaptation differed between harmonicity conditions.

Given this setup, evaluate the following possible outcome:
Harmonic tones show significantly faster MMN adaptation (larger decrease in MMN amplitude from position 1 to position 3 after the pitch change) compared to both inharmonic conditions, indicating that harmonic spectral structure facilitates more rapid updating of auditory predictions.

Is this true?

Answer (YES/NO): NO